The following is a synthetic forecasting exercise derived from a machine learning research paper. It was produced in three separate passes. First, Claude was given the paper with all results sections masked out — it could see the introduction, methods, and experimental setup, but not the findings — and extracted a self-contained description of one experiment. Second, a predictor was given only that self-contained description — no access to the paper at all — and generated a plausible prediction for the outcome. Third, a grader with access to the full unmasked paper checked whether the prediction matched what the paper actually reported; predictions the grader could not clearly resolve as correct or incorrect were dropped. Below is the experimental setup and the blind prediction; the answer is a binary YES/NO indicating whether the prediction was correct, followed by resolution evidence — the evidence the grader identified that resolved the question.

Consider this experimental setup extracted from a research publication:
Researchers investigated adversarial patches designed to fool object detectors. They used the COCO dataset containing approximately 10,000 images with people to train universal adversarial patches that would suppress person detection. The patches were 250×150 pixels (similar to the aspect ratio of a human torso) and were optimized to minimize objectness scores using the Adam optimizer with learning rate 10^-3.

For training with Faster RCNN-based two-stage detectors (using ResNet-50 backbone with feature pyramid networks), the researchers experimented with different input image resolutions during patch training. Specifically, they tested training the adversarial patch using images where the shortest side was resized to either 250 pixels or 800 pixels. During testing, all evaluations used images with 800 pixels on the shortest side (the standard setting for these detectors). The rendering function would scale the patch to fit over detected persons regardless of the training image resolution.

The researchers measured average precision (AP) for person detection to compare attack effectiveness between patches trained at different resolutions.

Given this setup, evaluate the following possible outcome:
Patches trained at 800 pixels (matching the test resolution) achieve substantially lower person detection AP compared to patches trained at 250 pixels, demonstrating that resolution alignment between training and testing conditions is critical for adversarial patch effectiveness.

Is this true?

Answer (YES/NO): NO